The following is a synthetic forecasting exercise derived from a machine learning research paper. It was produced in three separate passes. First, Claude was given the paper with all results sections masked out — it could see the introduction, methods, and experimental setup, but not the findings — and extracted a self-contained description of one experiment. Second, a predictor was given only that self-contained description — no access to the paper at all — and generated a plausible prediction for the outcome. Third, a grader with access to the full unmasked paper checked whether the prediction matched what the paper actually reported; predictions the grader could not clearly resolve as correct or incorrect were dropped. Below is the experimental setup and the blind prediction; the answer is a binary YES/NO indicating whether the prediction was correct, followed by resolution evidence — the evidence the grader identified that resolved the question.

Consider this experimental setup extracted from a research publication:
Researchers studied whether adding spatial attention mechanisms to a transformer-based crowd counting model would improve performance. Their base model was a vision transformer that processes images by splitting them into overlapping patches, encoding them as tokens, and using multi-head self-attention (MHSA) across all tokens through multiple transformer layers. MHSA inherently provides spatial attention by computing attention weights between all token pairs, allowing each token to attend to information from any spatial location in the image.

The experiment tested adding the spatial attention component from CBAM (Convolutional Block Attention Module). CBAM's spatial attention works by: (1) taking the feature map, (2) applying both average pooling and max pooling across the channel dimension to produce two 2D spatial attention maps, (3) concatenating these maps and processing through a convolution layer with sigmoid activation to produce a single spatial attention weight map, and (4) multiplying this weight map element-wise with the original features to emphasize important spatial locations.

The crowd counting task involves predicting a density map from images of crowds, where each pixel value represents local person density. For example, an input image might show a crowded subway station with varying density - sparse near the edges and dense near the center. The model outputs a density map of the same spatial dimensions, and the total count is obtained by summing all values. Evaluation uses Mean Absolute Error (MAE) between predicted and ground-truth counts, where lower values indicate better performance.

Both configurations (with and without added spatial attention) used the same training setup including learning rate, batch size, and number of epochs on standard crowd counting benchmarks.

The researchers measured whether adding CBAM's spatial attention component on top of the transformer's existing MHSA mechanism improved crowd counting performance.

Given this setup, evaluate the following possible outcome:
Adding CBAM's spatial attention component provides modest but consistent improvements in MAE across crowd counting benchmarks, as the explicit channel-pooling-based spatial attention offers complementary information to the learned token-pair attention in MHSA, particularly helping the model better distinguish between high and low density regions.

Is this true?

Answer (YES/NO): NO